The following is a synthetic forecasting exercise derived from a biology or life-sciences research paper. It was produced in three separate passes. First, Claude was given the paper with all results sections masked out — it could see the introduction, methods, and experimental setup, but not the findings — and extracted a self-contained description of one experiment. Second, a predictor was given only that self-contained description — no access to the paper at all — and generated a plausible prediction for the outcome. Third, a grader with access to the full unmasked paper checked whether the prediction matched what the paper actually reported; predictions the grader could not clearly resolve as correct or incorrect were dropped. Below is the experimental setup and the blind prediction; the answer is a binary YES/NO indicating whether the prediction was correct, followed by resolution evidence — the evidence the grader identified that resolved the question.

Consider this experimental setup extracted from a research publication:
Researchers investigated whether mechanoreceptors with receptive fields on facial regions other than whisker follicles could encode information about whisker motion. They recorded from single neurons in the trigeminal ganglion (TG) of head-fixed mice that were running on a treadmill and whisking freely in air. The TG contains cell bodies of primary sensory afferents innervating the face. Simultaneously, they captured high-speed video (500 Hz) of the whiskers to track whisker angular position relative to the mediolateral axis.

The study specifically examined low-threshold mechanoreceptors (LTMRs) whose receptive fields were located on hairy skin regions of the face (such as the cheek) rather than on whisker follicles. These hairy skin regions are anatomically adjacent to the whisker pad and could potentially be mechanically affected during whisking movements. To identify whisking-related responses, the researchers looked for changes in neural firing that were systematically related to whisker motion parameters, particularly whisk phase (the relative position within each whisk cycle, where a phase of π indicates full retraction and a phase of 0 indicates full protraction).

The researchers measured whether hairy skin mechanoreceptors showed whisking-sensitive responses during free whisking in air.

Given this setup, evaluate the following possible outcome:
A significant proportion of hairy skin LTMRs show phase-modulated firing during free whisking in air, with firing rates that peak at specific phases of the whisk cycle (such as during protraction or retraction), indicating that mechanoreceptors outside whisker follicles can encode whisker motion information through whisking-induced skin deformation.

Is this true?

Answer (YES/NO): YES